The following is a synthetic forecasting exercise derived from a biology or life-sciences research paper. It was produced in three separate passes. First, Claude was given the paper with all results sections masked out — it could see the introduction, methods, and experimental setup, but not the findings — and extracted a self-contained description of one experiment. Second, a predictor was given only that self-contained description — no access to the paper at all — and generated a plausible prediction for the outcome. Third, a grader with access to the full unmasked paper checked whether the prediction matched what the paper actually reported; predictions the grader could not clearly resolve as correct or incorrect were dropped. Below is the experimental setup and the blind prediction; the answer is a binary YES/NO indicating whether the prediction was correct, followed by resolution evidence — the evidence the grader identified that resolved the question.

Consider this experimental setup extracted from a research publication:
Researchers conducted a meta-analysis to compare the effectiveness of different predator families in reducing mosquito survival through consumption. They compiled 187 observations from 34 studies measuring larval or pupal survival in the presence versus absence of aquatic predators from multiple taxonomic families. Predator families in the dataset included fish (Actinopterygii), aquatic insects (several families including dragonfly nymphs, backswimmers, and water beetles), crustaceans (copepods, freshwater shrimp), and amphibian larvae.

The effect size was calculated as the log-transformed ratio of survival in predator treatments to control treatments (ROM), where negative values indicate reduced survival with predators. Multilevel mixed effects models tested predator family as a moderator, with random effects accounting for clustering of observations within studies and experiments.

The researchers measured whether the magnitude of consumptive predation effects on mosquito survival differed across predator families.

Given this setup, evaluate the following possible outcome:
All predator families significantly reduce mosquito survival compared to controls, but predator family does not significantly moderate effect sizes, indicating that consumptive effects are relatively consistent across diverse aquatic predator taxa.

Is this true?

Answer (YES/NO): NO